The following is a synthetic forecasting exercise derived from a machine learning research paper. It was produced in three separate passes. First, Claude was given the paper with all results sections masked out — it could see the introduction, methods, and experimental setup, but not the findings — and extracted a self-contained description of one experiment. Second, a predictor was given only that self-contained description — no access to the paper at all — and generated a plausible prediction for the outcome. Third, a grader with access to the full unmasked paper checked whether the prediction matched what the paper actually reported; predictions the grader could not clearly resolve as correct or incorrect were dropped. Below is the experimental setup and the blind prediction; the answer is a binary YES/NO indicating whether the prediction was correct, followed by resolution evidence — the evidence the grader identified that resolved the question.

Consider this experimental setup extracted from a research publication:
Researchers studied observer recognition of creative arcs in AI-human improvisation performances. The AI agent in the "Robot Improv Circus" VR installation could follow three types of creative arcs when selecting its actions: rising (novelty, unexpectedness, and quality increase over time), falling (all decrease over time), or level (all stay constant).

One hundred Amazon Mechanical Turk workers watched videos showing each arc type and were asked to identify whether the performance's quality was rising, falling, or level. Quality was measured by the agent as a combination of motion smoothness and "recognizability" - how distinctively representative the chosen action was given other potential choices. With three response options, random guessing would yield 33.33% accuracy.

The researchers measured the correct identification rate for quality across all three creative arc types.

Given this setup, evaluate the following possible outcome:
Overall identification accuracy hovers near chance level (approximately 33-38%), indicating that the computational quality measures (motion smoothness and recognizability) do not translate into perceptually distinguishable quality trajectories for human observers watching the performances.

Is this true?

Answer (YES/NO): NO